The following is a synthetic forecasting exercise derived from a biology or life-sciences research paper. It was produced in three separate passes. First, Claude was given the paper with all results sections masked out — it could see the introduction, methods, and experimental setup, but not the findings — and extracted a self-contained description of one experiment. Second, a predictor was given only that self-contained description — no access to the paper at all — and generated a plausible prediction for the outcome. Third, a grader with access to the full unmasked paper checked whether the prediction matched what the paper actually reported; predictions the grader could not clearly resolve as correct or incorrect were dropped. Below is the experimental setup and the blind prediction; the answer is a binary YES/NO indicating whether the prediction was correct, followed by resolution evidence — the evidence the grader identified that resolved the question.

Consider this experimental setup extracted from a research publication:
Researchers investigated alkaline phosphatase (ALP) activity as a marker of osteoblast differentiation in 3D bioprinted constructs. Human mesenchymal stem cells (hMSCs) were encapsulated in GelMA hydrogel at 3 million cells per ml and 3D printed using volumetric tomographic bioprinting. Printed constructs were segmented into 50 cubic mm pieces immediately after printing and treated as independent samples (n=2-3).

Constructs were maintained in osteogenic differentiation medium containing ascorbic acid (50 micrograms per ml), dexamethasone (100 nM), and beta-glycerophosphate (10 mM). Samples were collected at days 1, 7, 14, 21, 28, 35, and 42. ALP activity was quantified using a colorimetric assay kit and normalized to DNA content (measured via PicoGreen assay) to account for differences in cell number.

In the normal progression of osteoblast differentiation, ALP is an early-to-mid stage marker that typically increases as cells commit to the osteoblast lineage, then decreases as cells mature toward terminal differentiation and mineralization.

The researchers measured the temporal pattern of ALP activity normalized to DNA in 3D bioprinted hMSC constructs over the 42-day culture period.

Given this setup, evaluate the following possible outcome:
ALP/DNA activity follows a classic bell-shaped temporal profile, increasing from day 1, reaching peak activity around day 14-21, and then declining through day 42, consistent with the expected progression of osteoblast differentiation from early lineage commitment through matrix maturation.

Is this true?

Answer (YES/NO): NO